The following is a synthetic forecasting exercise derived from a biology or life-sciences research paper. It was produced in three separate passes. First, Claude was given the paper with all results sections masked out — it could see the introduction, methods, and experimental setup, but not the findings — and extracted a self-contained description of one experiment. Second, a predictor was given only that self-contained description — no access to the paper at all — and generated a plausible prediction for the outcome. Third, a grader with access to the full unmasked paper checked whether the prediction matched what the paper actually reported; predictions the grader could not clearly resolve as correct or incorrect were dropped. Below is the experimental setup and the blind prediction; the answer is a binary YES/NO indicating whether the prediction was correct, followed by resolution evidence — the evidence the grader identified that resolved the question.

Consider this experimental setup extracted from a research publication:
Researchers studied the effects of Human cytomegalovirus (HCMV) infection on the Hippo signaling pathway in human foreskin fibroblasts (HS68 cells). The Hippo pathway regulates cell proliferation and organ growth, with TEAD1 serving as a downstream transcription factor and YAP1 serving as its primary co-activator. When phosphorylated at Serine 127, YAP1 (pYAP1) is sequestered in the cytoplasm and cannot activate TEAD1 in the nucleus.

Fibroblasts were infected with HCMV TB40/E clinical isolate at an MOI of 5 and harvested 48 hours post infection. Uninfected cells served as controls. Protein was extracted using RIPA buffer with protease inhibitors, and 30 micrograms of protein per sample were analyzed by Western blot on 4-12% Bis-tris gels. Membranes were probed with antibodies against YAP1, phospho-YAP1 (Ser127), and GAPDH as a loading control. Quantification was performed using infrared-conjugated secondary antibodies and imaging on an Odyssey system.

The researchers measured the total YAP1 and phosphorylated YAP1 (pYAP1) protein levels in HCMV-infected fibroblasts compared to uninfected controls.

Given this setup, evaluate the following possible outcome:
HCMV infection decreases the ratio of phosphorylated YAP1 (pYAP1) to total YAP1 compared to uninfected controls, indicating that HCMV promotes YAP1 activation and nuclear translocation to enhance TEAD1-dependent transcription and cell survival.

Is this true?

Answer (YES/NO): NO